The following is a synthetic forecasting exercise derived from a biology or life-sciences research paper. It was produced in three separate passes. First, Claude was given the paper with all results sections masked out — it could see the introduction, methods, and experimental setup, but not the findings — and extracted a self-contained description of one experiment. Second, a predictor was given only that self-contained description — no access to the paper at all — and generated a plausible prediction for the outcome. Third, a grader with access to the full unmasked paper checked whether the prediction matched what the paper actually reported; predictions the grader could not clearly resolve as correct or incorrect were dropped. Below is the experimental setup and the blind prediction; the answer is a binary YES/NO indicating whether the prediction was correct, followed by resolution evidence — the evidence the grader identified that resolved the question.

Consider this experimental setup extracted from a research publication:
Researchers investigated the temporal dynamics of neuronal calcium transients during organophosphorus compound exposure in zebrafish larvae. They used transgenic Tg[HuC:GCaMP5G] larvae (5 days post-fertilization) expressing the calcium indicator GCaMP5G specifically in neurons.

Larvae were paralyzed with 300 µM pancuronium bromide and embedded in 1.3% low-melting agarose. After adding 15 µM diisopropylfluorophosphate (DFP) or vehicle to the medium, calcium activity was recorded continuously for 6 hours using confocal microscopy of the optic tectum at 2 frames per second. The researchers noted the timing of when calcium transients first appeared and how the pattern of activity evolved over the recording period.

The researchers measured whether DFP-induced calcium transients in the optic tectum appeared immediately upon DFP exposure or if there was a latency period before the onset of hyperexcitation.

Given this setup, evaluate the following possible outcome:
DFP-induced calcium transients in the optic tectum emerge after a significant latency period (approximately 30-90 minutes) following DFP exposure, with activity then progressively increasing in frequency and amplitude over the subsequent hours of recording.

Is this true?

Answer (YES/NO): YES